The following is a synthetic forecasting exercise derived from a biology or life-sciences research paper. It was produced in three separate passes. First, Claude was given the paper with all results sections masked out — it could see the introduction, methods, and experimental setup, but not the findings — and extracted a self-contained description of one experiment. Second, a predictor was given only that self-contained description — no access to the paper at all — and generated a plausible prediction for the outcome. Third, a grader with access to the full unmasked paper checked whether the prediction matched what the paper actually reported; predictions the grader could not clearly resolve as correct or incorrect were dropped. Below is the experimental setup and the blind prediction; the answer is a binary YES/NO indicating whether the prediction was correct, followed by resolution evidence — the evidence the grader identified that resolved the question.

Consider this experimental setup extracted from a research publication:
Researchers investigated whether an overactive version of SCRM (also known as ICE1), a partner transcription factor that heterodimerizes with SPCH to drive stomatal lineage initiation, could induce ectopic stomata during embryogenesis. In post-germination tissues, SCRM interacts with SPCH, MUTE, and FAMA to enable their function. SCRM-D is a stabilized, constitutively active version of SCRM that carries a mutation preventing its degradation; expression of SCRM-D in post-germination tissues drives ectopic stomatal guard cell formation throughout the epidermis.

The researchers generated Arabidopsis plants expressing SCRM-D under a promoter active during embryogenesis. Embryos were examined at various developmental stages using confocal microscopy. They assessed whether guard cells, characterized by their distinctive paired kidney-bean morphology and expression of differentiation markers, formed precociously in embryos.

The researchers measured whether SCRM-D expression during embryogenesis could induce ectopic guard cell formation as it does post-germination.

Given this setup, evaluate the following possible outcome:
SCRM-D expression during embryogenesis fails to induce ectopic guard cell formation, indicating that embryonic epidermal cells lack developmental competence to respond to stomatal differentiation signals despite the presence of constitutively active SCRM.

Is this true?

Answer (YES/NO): YES